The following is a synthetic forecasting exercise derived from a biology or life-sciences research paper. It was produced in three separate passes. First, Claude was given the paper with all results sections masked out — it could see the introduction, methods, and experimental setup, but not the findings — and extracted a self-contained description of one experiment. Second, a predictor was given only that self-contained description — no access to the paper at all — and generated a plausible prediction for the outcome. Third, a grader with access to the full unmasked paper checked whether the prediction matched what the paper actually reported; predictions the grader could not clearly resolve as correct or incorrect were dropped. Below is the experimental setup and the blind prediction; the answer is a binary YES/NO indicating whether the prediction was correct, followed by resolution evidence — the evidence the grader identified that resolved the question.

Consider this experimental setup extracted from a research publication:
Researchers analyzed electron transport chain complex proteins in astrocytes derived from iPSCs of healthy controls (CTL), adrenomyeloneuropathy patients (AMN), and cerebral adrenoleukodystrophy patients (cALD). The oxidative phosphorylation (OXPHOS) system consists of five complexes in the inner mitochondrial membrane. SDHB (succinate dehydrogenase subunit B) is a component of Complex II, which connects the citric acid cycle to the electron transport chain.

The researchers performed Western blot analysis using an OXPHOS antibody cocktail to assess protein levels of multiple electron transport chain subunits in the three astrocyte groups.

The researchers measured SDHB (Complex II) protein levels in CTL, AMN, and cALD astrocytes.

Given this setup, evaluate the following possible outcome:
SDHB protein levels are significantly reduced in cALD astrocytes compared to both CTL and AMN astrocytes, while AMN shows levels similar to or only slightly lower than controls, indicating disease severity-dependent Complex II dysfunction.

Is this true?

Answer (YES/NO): NO